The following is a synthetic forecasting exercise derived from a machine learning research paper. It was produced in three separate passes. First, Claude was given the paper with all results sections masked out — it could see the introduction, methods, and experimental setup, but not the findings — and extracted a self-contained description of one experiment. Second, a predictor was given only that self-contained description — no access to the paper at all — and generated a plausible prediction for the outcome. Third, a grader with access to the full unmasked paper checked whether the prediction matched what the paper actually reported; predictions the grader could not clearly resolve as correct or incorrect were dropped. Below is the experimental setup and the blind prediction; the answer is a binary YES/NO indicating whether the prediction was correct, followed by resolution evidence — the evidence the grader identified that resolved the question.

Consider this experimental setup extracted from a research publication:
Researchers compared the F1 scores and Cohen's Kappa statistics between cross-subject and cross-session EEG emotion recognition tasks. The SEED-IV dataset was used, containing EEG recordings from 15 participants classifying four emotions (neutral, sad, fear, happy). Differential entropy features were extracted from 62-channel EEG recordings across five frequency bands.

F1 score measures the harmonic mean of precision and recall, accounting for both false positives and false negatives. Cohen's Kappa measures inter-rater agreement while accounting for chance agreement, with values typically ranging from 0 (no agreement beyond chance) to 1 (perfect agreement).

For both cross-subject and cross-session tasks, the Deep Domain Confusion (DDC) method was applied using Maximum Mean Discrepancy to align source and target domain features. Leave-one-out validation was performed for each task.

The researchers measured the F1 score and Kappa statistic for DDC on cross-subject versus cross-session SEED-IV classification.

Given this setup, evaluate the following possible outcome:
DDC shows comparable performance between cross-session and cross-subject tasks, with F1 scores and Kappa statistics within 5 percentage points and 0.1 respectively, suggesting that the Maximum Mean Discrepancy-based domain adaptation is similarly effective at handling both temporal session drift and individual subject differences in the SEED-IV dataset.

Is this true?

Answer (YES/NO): NO